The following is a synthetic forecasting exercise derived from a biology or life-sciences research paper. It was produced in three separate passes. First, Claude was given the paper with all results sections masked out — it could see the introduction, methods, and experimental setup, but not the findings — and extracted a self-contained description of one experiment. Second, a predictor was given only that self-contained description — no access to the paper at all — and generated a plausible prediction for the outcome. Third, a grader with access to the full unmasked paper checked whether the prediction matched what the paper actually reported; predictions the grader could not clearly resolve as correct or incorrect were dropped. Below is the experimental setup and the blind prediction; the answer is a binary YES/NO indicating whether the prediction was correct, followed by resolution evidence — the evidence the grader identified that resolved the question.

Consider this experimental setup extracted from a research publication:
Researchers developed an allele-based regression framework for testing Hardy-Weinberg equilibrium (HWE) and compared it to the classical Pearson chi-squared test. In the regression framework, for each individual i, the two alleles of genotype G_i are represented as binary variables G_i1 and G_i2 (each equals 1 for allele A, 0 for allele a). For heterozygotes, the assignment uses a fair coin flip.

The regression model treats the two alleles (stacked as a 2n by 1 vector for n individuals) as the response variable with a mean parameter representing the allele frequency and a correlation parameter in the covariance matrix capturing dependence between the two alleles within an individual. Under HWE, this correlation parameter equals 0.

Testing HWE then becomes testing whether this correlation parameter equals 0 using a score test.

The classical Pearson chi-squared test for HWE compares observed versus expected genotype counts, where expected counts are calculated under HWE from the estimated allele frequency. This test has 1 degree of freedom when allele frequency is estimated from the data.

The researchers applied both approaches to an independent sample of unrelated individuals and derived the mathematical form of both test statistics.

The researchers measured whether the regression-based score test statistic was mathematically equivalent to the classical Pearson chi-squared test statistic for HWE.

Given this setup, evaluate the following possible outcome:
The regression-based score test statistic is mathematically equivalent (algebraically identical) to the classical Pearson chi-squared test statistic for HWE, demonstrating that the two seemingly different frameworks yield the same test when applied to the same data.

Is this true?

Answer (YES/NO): YES